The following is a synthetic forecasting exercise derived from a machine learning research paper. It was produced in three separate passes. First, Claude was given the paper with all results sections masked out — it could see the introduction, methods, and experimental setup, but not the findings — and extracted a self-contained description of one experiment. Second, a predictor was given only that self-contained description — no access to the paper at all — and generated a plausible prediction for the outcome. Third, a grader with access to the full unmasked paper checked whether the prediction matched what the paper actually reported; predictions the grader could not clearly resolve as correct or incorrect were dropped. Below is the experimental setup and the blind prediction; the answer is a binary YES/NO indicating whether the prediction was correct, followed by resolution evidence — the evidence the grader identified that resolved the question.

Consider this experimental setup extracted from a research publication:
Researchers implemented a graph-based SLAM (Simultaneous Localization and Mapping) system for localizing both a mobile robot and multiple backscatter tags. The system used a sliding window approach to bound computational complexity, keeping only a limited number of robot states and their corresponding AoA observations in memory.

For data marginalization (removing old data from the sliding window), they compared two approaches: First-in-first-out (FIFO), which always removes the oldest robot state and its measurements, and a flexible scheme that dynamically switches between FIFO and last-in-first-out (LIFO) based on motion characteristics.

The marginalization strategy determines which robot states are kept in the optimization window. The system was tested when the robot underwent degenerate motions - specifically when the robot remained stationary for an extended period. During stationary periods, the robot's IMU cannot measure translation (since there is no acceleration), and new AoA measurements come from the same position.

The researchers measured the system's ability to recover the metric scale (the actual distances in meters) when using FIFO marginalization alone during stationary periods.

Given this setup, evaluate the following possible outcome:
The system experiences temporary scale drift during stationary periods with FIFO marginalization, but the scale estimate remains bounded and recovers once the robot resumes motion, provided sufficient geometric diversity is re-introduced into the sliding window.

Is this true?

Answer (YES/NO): NO